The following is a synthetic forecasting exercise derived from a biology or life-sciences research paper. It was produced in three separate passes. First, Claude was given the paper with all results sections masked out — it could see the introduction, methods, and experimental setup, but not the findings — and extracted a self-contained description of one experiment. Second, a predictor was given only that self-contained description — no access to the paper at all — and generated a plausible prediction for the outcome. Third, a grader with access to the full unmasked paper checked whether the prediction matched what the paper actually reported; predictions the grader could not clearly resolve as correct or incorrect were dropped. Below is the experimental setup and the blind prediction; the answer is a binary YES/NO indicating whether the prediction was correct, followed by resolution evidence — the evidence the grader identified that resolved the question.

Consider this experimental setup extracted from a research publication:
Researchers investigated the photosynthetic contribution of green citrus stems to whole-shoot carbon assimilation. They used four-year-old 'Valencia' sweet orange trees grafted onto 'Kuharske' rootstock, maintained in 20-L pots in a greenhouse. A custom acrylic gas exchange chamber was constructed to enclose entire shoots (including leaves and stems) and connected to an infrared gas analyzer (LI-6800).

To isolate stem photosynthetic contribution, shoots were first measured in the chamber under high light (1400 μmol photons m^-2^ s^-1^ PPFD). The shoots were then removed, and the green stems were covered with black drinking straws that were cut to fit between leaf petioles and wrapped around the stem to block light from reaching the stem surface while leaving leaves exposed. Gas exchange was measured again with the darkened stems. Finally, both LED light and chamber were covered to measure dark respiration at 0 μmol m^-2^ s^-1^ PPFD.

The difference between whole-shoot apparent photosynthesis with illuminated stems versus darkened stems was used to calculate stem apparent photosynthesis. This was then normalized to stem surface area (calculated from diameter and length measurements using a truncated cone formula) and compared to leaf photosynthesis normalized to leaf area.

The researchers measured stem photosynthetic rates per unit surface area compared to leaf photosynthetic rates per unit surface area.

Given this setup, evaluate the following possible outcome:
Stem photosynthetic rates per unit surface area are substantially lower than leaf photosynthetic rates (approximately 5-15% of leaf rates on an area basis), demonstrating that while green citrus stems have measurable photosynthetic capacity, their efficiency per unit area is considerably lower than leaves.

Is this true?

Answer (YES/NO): NO